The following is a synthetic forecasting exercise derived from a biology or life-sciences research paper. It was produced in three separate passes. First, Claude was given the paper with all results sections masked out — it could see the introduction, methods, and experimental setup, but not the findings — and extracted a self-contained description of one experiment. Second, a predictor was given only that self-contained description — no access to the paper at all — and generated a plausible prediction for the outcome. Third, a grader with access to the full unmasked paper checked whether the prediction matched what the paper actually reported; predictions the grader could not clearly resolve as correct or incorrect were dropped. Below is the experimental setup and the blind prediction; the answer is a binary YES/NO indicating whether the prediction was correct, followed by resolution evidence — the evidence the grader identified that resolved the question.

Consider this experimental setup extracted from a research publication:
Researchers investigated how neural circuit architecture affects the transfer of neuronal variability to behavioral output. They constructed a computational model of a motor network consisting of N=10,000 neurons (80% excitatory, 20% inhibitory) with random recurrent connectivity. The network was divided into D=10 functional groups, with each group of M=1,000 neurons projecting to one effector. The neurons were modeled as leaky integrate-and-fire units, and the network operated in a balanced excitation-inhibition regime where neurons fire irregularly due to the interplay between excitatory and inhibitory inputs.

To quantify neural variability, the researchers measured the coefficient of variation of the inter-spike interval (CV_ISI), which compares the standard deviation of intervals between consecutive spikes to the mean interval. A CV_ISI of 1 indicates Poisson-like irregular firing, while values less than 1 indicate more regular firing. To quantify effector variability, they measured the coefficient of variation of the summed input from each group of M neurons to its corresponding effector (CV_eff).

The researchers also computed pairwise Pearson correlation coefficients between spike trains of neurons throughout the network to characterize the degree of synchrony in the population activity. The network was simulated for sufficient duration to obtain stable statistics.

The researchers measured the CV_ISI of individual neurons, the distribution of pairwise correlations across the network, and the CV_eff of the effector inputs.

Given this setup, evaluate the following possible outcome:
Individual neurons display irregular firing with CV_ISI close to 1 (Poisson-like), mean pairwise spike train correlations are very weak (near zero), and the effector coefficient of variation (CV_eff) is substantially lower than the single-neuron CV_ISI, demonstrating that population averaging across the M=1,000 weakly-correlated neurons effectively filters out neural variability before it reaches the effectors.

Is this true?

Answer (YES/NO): YES